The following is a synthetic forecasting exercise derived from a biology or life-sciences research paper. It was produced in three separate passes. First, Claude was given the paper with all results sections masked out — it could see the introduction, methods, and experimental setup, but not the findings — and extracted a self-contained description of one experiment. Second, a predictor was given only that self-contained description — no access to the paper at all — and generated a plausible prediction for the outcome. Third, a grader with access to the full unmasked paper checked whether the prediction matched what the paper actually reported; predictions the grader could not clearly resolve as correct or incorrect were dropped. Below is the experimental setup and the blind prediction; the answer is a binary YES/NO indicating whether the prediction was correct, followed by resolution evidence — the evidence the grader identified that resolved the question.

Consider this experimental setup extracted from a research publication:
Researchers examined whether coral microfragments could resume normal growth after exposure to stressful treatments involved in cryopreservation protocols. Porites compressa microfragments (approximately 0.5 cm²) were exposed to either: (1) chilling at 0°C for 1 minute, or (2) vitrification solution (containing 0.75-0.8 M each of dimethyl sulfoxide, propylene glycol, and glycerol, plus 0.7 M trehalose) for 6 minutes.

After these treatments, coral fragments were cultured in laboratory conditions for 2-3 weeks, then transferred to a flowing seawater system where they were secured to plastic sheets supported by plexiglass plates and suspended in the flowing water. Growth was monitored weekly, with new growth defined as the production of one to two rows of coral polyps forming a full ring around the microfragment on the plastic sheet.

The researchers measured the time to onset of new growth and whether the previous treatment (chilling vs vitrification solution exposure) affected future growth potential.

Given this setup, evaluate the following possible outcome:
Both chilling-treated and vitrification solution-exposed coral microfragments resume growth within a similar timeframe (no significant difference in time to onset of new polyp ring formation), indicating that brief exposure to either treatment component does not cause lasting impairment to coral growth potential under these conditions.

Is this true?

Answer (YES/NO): YES